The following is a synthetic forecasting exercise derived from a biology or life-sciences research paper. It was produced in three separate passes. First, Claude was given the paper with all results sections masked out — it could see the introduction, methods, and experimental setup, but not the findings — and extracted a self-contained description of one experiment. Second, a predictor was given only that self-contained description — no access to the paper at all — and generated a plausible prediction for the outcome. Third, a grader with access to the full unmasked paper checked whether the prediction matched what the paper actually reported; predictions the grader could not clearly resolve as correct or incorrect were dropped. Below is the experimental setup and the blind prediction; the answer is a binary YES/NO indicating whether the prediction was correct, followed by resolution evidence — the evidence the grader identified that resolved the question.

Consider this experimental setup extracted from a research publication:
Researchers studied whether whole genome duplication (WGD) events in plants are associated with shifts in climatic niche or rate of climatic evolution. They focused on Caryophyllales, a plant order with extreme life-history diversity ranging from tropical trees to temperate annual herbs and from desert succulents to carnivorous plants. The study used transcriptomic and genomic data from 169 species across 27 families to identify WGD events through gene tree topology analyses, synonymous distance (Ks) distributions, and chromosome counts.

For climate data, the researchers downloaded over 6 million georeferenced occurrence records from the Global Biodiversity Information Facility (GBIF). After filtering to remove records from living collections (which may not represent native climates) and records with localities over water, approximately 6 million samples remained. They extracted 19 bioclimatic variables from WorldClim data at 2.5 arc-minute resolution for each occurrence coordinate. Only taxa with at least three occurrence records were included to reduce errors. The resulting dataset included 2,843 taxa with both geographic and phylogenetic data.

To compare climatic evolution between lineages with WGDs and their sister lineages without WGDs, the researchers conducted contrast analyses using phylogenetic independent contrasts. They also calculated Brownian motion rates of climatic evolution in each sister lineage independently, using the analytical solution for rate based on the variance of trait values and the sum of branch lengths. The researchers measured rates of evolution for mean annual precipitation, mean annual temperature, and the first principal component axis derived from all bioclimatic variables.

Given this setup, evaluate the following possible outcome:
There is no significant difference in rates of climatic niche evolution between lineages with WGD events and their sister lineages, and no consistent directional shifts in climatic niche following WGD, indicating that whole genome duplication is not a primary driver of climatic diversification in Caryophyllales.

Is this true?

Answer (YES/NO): NO